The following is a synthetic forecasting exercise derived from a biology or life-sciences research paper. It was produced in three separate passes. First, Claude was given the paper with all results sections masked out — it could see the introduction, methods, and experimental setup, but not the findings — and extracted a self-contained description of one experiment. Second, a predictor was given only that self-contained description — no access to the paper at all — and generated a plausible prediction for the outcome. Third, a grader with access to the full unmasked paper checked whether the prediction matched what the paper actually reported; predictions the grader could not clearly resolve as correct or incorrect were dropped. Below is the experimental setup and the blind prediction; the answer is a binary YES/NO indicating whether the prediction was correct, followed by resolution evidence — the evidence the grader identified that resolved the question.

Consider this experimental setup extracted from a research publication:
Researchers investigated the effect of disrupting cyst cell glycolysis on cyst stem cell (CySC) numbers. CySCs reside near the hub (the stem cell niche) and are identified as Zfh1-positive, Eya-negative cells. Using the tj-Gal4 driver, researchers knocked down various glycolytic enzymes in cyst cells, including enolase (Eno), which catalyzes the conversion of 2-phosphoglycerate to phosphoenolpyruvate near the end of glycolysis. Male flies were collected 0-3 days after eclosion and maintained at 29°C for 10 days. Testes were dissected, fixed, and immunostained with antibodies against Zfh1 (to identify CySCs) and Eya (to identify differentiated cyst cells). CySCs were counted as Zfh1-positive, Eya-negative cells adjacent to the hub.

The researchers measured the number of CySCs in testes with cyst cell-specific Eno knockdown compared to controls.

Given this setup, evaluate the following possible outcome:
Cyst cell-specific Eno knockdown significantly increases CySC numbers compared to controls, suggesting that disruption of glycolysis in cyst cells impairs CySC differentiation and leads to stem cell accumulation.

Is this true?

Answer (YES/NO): NO